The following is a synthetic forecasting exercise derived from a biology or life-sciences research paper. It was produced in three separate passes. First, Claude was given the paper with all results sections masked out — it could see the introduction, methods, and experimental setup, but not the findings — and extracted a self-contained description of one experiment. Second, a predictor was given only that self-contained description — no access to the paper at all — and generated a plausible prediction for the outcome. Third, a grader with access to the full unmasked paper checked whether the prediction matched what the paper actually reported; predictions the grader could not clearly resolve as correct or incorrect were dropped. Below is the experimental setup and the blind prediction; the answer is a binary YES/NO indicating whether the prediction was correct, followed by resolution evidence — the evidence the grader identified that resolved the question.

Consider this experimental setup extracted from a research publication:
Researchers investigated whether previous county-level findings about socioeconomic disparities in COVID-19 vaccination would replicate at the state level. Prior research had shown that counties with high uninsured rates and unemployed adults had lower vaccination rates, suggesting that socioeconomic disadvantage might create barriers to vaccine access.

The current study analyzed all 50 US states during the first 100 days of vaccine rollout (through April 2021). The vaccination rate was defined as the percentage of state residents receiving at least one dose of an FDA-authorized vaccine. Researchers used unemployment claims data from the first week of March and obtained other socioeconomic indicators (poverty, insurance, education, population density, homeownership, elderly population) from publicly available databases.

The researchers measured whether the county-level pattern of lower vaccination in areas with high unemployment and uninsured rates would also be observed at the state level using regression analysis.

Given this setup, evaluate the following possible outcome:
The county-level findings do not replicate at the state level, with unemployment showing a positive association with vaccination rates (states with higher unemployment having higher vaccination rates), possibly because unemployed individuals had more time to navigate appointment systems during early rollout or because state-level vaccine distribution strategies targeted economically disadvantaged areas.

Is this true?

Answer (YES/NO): YES